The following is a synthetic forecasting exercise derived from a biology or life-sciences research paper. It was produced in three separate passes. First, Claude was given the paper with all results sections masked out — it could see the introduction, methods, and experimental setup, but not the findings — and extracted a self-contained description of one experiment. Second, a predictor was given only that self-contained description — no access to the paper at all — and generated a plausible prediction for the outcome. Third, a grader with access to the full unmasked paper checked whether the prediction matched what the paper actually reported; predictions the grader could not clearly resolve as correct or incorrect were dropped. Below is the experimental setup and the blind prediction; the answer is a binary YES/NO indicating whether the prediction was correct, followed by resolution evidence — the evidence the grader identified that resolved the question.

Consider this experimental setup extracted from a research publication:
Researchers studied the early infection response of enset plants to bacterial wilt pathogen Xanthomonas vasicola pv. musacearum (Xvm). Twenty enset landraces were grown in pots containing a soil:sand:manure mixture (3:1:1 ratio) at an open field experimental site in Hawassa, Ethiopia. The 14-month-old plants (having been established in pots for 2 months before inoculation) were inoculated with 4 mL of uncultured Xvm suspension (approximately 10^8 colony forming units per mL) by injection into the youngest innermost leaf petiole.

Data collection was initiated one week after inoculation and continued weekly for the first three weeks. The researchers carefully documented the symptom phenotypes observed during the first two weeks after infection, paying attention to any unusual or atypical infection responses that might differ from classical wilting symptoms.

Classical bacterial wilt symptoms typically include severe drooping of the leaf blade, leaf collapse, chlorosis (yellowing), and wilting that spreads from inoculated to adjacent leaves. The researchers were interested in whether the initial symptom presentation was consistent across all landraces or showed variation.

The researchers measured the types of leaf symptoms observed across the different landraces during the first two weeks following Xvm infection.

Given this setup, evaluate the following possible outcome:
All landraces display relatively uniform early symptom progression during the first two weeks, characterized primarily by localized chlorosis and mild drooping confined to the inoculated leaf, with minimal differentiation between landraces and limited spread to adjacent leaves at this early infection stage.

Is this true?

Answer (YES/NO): NO